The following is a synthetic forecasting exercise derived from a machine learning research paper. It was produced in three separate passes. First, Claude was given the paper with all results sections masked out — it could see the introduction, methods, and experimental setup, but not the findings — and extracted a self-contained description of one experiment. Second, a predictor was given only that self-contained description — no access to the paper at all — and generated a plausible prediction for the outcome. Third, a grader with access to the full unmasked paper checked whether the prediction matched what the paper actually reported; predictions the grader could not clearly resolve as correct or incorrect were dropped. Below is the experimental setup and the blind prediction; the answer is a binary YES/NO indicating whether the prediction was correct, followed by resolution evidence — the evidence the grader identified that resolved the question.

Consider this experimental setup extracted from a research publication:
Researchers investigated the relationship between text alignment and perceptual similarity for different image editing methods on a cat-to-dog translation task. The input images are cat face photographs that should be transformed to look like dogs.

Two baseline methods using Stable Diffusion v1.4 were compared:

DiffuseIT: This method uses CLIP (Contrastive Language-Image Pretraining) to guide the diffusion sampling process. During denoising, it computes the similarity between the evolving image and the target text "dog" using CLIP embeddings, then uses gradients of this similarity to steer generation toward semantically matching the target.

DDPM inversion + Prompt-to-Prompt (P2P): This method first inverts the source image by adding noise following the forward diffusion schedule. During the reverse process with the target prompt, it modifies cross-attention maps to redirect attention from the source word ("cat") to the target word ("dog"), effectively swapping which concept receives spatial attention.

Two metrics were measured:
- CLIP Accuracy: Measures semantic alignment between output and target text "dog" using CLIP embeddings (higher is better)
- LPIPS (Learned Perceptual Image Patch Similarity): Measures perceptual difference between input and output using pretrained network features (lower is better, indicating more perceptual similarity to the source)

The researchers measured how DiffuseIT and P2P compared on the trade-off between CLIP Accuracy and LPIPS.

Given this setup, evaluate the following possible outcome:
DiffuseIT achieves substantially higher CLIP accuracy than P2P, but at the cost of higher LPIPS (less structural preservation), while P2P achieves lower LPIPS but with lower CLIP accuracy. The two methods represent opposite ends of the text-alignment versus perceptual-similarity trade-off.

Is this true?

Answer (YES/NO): YES